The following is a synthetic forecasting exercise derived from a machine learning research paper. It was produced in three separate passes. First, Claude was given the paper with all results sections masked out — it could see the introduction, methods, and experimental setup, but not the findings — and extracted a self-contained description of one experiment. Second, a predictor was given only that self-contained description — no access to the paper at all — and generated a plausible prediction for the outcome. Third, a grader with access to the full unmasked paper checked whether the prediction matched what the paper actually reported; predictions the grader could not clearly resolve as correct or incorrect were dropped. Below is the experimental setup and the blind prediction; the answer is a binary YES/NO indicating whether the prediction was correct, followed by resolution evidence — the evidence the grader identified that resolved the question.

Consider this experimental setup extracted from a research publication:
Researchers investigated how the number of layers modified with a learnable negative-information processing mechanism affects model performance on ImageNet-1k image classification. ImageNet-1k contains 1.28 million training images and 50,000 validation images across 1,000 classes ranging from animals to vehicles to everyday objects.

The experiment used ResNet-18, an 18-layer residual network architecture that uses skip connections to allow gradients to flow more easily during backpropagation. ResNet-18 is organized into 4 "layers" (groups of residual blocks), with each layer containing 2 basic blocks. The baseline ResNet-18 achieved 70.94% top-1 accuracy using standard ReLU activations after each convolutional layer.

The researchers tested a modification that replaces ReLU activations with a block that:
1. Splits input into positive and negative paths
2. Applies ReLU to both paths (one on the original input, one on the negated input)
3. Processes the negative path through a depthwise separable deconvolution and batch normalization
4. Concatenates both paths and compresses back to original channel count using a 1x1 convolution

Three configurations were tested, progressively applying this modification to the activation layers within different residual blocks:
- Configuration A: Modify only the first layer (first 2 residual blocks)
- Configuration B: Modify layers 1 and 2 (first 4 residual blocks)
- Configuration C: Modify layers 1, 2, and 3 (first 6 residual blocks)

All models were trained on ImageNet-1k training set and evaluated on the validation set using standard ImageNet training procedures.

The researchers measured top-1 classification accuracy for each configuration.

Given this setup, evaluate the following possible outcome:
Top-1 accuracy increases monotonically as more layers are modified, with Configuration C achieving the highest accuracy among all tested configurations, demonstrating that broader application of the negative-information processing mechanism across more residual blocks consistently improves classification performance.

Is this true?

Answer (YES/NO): NO